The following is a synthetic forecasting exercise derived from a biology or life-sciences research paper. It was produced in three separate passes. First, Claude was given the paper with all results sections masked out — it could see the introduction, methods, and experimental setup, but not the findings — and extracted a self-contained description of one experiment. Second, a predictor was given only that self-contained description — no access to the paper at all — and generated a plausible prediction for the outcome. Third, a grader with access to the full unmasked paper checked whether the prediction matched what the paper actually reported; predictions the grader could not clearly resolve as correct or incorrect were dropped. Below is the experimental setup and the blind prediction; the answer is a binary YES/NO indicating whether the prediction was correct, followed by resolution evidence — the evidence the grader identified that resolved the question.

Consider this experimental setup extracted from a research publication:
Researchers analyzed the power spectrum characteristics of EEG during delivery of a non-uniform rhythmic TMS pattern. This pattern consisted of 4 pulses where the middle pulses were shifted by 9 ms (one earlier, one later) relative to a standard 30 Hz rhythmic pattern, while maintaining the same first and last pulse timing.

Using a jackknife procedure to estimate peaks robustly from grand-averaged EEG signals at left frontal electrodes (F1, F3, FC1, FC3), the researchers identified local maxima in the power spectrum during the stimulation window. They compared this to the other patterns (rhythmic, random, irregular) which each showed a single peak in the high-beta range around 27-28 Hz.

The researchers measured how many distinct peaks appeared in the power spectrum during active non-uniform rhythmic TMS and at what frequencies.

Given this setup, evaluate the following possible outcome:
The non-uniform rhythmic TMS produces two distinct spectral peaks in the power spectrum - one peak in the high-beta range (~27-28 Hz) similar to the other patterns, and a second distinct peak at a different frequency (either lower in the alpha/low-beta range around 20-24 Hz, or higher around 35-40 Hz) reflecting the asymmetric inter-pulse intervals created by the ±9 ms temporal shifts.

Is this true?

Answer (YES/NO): NO